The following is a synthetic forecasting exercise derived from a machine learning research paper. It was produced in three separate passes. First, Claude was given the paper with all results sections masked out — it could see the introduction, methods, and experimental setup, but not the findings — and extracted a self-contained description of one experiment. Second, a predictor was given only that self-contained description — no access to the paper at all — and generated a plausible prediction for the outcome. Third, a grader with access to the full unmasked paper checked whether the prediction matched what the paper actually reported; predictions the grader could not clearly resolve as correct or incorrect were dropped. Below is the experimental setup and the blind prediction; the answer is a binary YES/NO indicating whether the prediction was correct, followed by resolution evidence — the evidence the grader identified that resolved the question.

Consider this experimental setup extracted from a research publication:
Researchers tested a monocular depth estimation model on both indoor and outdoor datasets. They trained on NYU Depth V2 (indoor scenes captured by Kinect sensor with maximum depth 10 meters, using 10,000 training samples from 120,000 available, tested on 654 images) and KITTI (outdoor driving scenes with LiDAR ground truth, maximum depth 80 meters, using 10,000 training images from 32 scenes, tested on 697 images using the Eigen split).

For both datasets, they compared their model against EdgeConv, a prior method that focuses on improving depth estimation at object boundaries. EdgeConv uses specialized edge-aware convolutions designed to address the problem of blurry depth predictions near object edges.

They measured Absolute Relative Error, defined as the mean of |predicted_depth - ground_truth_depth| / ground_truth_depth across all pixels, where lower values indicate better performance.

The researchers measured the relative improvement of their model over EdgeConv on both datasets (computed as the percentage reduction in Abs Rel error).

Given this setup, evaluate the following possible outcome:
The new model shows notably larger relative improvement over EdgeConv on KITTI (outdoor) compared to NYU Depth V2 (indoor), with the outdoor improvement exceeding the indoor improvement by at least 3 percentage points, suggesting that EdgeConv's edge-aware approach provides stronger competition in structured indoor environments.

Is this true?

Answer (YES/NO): NO